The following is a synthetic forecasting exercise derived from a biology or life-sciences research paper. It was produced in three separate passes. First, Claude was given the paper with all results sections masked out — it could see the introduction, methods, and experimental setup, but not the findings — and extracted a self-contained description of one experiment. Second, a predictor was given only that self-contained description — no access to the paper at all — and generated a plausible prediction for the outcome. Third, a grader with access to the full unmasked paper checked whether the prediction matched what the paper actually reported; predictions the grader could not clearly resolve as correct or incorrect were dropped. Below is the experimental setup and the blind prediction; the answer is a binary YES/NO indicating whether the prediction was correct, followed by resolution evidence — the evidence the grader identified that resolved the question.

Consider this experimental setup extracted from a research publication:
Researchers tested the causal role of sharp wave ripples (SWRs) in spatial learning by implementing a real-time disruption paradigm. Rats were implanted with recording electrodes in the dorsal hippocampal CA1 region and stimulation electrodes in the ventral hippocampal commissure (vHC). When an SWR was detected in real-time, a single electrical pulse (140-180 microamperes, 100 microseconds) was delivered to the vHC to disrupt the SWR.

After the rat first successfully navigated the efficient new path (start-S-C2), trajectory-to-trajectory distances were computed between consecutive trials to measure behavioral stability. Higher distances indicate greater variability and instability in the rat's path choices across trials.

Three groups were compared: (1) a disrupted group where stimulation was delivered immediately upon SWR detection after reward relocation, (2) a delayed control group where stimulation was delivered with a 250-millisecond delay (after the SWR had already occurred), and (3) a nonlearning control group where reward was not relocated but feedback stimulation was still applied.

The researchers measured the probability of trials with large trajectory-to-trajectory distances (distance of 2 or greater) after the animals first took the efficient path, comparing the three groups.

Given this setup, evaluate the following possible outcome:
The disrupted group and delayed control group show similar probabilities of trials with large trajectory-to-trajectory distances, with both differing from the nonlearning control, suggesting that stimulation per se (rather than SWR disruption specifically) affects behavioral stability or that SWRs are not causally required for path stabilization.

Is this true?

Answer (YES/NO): NO